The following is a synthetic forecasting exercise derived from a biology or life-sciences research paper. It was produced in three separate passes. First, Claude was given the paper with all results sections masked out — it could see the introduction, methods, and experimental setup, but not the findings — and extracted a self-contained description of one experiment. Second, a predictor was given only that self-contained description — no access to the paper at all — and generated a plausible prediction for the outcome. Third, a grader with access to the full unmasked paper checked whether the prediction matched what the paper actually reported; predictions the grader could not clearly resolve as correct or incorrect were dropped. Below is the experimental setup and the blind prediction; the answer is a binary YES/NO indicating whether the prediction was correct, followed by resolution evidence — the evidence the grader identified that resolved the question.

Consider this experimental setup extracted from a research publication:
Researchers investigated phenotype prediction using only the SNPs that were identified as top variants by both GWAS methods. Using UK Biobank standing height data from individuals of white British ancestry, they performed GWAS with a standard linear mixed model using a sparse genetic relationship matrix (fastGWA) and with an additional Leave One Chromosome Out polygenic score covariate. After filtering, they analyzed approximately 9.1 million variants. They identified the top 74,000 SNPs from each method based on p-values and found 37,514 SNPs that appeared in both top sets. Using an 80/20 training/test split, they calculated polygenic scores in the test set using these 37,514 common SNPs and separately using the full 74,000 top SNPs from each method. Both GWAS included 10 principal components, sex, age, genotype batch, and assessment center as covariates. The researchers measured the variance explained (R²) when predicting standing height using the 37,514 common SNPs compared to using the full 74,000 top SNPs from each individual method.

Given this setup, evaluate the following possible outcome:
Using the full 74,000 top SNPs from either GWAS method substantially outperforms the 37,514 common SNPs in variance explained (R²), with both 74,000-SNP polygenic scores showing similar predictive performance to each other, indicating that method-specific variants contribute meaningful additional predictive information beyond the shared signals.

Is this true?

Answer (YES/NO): NO